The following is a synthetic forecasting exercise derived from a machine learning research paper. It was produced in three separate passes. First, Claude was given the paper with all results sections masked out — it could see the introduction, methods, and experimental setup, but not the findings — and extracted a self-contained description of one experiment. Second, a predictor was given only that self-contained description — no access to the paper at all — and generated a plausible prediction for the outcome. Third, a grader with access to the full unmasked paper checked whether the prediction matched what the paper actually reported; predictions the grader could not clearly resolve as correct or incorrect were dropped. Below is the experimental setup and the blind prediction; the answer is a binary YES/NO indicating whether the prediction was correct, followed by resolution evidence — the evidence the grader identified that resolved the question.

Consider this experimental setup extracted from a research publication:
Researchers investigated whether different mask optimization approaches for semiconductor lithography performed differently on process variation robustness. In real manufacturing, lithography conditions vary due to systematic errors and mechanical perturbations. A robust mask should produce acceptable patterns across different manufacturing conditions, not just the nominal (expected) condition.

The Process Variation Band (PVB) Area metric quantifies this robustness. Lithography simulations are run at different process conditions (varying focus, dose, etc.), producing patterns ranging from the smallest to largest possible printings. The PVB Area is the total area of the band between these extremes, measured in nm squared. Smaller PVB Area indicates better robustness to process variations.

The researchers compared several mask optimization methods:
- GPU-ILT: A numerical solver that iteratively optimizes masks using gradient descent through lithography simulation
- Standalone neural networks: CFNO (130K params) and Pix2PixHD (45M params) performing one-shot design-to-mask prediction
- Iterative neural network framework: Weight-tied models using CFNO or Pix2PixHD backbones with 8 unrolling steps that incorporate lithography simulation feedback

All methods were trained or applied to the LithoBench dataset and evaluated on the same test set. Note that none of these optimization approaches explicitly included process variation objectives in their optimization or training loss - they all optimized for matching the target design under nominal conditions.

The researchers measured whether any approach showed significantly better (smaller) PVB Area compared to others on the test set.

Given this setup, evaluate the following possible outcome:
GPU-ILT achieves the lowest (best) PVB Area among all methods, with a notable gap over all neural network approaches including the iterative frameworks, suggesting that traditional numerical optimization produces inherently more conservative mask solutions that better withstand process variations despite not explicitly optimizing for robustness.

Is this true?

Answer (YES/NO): NO